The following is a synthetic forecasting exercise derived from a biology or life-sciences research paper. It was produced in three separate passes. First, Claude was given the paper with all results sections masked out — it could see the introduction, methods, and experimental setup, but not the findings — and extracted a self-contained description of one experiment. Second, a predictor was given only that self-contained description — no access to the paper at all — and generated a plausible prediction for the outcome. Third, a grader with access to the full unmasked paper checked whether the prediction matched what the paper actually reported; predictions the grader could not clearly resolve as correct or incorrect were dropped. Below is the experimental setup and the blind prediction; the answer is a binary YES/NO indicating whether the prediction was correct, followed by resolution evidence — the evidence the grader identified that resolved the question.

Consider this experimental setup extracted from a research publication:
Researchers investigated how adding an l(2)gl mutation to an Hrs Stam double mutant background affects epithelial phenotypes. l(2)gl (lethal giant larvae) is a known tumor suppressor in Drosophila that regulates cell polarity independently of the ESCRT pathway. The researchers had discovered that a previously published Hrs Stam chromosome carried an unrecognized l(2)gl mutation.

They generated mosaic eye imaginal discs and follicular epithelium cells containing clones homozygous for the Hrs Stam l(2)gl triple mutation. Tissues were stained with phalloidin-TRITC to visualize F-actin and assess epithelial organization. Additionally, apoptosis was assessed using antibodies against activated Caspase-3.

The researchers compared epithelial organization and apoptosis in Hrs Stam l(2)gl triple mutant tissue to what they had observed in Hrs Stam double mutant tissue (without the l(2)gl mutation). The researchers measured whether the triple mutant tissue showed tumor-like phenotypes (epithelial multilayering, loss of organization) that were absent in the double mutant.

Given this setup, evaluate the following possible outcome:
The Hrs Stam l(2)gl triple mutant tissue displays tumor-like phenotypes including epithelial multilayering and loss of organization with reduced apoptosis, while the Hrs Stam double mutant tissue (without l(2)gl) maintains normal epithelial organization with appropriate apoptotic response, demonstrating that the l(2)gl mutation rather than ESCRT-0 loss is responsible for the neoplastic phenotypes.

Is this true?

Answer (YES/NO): NO